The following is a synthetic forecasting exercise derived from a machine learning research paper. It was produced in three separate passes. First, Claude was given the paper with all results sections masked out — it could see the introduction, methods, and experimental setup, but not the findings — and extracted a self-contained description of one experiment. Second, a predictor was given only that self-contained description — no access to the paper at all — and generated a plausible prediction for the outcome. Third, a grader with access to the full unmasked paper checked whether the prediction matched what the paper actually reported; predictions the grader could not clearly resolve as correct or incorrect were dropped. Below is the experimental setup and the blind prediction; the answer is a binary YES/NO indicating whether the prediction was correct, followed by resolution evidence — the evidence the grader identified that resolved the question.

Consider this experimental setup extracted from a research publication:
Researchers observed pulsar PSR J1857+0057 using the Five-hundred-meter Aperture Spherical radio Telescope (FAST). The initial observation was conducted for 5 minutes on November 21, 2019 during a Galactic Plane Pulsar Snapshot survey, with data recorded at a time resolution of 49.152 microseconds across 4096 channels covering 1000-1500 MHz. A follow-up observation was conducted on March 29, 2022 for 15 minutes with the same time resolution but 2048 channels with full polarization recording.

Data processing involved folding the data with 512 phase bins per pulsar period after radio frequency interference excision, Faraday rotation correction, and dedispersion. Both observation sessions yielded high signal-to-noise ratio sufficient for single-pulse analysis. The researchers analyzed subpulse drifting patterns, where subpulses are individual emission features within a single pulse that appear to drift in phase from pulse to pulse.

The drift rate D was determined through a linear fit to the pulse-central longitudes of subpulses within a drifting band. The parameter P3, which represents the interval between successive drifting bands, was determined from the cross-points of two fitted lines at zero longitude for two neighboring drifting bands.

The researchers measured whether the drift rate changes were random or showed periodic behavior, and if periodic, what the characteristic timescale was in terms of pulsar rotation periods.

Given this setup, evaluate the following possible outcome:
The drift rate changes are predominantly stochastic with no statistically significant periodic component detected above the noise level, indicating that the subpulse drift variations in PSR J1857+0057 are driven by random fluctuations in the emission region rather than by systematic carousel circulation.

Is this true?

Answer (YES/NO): NO